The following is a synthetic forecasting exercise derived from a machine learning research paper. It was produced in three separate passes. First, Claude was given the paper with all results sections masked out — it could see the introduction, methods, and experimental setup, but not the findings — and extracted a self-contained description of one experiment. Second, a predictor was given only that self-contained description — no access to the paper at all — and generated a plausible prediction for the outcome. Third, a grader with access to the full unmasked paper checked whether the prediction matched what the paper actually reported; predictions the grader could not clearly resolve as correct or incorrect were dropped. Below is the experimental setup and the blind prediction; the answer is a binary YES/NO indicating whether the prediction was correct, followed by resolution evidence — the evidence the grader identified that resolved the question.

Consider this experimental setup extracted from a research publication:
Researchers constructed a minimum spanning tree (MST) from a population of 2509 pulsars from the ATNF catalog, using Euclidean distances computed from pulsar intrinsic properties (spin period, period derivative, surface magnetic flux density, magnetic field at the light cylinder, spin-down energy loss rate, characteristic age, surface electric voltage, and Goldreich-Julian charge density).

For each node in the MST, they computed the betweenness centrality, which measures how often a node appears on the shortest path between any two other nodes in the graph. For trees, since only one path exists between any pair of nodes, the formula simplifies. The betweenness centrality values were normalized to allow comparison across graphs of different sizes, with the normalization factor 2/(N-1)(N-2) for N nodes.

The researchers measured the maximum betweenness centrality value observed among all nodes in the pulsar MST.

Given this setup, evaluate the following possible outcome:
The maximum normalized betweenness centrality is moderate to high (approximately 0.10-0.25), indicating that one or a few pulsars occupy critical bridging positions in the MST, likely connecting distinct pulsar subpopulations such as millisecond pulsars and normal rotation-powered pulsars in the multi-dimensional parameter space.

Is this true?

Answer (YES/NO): NO